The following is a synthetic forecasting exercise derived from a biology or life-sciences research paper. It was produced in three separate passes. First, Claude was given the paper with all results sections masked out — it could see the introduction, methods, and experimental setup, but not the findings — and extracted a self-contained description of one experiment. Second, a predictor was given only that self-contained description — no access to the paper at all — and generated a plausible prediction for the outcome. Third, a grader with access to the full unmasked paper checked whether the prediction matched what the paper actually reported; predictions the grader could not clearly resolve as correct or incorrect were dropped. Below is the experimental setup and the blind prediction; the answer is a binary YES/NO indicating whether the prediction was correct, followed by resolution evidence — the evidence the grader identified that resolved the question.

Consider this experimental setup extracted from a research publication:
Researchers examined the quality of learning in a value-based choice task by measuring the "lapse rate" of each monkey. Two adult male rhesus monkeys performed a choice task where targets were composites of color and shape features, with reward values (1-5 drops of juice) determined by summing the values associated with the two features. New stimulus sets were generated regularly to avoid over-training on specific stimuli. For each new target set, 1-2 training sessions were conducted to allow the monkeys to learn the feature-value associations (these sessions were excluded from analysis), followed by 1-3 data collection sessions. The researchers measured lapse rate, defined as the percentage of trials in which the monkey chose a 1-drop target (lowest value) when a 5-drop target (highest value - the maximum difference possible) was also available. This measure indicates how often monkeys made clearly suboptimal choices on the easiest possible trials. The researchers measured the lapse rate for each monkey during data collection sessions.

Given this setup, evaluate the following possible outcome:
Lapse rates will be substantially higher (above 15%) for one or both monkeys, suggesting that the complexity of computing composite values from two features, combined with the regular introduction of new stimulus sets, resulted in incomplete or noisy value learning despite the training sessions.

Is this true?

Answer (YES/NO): NO